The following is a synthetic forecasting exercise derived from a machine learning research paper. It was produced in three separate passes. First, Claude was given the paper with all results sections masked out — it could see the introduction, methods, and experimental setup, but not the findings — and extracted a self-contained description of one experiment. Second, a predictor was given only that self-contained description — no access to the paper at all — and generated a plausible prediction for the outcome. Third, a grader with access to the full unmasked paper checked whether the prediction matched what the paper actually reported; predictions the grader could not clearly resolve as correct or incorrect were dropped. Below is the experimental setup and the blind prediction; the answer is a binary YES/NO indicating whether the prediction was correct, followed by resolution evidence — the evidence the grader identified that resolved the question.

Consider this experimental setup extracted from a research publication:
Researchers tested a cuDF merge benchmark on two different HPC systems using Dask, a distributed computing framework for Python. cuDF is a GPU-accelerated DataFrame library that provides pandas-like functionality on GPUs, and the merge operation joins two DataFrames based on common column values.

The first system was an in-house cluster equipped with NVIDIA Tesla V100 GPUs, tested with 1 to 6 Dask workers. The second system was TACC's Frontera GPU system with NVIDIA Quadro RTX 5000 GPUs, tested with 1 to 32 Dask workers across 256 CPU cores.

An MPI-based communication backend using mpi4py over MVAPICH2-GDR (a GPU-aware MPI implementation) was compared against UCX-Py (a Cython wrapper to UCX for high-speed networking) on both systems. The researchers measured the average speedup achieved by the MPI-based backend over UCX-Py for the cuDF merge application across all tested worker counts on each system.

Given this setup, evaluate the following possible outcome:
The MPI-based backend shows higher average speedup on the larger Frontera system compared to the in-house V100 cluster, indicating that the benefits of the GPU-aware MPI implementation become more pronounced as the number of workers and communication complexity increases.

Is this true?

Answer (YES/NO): NO